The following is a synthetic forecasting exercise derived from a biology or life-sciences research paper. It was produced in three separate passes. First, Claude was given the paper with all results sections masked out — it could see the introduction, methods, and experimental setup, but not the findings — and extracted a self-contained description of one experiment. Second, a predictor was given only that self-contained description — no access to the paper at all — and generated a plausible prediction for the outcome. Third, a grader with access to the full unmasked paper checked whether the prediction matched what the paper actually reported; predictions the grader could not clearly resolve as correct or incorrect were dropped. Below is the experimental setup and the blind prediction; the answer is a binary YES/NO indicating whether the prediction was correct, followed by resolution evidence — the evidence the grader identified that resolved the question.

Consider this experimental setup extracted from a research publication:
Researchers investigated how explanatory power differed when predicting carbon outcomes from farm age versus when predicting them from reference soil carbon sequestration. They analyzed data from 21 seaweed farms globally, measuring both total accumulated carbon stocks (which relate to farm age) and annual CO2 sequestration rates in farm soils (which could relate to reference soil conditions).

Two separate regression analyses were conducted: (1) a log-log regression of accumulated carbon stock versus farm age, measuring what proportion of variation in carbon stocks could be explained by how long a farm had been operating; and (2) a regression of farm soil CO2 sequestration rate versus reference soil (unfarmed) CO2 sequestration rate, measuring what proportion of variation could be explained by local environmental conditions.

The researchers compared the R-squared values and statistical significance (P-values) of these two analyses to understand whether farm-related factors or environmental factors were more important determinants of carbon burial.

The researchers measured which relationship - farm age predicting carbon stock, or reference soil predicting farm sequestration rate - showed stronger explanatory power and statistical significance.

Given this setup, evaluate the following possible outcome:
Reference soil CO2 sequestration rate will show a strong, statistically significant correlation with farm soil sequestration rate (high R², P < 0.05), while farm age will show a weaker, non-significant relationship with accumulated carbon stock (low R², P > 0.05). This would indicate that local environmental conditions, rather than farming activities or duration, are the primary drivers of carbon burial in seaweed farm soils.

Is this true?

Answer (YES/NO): NO